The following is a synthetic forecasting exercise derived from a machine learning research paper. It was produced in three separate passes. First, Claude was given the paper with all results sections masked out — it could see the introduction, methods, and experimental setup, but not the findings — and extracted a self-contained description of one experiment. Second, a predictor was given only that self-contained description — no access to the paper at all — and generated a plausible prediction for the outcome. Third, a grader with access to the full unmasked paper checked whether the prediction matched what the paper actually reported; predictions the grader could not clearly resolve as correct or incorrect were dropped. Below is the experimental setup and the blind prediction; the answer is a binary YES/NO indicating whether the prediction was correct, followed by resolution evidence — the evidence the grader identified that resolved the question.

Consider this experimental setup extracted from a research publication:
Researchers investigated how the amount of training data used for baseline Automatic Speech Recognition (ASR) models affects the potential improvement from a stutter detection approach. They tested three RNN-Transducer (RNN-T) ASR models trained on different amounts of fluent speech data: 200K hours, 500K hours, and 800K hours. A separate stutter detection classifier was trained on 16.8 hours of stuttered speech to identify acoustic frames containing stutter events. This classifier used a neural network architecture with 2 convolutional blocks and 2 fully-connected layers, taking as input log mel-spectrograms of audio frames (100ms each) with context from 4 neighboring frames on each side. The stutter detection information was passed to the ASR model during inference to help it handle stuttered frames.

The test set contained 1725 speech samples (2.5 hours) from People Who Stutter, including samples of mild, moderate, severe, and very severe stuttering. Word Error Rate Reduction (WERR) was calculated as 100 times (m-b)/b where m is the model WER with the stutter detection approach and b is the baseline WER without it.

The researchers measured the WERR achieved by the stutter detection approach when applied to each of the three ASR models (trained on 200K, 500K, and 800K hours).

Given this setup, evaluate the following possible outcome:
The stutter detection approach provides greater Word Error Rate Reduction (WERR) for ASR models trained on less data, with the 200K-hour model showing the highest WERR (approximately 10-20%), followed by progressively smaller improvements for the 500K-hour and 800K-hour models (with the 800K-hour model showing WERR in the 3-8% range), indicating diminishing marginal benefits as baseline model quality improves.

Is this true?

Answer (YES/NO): NO